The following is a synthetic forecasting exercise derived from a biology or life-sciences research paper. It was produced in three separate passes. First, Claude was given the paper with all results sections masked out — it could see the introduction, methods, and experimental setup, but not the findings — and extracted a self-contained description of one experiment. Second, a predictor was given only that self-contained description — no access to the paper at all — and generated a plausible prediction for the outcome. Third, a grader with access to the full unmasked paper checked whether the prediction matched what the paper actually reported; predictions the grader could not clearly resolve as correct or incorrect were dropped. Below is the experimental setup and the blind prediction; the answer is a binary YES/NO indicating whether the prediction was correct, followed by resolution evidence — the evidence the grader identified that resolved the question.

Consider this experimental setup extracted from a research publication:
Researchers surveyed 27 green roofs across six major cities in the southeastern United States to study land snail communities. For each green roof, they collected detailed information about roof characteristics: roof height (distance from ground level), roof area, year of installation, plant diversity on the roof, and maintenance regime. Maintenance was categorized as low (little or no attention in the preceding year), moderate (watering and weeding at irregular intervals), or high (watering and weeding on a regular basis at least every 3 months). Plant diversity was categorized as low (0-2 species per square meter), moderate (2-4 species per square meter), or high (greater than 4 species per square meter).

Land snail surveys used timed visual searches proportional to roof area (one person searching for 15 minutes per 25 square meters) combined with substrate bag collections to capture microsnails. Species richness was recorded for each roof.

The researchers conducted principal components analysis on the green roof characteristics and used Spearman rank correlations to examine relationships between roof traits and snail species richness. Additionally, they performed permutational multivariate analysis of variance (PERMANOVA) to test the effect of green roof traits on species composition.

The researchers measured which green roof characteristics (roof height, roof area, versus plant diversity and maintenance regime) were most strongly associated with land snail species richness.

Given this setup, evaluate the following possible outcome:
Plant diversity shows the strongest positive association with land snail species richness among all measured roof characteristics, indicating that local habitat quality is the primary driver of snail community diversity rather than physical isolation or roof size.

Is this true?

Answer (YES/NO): NO